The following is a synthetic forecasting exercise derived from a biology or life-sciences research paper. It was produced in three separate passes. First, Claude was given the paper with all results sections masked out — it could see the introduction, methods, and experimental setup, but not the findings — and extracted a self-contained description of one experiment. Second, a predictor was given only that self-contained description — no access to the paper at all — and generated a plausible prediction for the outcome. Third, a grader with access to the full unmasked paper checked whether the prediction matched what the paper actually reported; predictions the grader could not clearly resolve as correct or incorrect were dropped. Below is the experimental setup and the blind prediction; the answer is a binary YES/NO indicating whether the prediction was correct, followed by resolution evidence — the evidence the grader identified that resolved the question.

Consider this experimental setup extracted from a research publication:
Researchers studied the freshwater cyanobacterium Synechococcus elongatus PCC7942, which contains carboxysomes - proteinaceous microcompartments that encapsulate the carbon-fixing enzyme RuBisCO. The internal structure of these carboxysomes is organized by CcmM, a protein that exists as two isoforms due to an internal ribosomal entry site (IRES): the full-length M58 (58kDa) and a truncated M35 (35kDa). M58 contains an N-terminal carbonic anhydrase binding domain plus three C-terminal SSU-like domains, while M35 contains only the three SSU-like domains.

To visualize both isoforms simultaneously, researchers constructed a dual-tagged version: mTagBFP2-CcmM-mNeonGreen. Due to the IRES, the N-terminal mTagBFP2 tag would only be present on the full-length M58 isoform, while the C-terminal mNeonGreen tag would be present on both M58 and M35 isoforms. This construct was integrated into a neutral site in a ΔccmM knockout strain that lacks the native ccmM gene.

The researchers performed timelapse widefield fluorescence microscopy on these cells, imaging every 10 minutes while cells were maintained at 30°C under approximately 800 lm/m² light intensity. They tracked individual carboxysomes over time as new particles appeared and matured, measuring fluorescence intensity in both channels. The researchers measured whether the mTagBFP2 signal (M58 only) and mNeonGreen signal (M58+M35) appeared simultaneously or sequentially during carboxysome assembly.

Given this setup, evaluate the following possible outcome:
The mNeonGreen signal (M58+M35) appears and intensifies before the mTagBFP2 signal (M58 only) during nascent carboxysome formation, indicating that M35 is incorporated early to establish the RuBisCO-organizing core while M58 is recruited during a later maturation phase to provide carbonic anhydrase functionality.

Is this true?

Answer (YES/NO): NO